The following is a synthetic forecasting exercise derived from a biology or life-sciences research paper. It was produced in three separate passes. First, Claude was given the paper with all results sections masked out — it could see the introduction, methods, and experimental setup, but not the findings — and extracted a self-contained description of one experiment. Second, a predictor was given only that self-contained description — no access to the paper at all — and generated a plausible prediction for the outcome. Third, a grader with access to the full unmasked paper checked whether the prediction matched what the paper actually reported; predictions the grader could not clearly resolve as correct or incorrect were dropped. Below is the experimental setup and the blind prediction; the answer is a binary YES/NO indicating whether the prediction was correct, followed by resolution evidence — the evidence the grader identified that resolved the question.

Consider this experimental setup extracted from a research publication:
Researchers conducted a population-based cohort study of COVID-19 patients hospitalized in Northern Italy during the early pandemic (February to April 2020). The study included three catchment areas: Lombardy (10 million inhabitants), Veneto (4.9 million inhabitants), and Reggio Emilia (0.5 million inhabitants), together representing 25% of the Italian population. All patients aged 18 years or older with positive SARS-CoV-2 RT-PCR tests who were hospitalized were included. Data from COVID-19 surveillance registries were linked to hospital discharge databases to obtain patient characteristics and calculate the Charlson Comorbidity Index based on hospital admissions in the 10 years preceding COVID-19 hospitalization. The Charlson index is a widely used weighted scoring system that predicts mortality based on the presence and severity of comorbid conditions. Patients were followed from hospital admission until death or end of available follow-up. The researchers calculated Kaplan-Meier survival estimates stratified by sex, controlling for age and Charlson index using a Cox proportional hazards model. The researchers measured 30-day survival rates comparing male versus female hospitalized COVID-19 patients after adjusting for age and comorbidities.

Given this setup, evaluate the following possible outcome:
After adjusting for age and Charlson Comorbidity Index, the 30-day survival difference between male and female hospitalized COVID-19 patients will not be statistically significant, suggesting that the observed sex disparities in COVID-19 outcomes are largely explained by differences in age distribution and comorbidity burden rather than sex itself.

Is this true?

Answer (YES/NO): NO